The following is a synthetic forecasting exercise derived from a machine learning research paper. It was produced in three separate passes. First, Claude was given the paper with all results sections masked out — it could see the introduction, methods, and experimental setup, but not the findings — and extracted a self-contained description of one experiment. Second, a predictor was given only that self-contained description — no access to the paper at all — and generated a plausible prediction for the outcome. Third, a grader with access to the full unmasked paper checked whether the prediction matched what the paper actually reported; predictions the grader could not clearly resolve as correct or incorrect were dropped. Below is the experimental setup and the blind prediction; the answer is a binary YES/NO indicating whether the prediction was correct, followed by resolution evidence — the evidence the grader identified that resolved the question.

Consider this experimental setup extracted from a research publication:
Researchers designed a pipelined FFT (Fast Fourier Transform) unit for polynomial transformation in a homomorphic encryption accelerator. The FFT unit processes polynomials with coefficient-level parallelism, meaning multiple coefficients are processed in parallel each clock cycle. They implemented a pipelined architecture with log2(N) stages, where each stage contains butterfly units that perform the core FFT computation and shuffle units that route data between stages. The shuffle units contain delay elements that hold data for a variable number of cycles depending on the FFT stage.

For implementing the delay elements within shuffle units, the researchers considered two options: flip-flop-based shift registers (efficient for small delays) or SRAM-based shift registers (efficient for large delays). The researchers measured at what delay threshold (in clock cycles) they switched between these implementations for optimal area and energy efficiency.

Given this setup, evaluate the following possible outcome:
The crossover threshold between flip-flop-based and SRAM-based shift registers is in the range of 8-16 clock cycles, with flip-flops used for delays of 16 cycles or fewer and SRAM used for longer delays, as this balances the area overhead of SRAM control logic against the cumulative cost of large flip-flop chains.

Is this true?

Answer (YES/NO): NO